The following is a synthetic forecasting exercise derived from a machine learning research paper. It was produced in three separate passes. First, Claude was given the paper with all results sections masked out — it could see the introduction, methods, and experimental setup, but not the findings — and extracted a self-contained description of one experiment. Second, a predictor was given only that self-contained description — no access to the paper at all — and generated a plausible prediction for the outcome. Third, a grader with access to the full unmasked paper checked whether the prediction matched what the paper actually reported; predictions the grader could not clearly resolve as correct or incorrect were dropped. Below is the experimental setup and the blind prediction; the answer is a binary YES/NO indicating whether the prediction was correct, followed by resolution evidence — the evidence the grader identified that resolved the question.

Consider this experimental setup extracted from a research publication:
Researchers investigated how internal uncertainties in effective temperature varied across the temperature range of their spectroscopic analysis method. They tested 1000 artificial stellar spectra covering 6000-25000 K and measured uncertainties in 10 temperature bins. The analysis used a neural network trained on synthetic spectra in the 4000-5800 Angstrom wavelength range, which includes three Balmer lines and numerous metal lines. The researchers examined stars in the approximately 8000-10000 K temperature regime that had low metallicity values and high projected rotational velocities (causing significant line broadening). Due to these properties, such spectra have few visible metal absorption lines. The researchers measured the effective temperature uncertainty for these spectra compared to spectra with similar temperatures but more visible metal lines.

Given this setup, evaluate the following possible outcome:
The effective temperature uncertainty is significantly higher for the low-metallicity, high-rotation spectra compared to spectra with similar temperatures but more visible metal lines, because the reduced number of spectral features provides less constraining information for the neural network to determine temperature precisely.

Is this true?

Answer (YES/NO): YES